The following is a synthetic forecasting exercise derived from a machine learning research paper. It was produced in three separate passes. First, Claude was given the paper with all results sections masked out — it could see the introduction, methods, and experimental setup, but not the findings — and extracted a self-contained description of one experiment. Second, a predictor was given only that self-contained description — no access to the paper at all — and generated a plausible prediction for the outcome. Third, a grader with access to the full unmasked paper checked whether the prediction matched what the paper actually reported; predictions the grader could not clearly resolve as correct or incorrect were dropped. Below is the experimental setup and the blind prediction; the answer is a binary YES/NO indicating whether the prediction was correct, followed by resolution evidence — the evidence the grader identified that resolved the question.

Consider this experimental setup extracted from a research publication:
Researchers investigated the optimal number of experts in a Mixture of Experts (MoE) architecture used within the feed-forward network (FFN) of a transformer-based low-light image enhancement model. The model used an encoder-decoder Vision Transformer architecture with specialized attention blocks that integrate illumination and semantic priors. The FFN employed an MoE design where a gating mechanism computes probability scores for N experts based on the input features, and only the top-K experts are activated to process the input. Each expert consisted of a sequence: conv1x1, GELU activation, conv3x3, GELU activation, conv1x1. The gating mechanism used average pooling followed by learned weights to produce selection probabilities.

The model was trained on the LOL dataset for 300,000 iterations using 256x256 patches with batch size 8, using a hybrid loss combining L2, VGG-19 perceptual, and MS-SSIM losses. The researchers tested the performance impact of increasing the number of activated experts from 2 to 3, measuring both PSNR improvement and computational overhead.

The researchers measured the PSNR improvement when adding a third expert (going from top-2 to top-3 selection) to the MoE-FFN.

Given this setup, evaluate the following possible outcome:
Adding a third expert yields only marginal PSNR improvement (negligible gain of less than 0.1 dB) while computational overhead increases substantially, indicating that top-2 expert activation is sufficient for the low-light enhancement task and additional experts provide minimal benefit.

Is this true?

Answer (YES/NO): YES